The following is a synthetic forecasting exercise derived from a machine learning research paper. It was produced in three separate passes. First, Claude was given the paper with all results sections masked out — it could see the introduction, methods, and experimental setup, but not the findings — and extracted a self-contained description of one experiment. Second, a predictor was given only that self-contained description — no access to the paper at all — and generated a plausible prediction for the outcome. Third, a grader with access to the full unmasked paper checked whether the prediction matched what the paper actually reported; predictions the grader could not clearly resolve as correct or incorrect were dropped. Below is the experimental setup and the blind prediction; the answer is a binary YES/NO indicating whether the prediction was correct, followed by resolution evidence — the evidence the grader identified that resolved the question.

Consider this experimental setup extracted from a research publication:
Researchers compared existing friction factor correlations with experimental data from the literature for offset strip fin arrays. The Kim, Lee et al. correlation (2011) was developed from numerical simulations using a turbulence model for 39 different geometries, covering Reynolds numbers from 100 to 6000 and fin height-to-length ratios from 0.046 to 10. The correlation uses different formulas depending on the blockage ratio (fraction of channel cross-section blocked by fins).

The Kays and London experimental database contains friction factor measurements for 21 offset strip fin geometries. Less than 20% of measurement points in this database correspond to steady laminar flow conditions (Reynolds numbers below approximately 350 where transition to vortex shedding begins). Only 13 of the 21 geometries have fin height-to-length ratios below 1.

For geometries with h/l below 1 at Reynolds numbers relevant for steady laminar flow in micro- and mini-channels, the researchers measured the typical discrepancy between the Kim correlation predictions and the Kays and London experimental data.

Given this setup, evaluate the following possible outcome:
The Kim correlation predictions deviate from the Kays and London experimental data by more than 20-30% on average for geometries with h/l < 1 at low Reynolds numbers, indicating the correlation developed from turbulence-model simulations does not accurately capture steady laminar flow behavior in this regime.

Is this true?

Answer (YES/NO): NO